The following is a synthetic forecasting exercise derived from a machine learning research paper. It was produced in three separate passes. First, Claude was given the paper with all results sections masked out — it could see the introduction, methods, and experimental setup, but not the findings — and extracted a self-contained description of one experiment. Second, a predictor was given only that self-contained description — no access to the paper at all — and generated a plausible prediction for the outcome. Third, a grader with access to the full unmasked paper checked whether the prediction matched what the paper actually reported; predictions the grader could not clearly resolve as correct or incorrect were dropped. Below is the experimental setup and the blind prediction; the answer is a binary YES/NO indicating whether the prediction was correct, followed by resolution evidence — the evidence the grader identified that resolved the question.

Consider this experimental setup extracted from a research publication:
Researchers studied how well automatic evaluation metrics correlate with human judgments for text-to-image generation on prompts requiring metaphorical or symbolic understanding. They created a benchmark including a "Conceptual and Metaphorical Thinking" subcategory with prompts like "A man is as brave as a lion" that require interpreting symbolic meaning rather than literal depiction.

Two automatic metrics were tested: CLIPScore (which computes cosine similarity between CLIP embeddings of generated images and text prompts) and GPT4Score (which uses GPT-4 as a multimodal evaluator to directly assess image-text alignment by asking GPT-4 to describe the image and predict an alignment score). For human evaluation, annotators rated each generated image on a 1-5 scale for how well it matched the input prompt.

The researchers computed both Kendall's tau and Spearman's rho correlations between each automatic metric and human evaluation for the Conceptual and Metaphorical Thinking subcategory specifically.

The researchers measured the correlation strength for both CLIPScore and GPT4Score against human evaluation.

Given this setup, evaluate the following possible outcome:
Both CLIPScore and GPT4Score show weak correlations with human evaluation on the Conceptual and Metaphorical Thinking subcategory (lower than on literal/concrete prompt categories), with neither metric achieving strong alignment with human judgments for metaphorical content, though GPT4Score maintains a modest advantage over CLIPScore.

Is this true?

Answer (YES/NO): NO